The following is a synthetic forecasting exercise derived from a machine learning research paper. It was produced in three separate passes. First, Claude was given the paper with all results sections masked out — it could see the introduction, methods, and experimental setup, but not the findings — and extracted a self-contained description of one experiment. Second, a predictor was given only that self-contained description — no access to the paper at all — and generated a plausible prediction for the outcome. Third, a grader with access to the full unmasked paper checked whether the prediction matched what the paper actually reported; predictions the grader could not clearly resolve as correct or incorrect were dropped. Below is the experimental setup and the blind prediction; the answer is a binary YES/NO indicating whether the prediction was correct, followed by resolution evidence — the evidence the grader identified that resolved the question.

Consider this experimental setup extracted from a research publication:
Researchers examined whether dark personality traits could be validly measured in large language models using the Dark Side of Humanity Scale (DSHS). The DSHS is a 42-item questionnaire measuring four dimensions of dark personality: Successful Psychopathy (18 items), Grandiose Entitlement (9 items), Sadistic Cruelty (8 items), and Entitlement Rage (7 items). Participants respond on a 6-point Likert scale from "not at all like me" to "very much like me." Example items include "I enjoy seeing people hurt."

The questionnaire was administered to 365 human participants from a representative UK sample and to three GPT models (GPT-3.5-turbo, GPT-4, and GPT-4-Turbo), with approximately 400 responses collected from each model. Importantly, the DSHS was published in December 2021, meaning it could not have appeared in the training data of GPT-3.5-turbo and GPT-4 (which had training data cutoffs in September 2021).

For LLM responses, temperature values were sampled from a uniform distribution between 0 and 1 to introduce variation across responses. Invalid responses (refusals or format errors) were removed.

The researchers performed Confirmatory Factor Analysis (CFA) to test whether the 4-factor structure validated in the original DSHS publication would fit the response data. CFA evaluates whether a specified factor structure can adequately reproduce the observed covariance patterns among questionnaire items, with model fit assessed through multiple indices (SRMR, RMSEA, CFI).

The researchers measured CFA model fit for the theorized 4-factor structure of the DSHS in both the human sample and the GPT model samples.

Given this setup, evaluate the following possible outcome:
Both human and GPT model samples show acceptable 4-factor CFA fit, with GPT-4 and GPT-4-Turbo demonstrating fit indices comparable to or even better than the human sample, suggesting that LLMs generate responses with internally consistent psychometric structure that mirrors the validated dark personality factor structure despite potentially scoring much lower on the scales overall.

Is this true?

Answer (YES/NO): NO